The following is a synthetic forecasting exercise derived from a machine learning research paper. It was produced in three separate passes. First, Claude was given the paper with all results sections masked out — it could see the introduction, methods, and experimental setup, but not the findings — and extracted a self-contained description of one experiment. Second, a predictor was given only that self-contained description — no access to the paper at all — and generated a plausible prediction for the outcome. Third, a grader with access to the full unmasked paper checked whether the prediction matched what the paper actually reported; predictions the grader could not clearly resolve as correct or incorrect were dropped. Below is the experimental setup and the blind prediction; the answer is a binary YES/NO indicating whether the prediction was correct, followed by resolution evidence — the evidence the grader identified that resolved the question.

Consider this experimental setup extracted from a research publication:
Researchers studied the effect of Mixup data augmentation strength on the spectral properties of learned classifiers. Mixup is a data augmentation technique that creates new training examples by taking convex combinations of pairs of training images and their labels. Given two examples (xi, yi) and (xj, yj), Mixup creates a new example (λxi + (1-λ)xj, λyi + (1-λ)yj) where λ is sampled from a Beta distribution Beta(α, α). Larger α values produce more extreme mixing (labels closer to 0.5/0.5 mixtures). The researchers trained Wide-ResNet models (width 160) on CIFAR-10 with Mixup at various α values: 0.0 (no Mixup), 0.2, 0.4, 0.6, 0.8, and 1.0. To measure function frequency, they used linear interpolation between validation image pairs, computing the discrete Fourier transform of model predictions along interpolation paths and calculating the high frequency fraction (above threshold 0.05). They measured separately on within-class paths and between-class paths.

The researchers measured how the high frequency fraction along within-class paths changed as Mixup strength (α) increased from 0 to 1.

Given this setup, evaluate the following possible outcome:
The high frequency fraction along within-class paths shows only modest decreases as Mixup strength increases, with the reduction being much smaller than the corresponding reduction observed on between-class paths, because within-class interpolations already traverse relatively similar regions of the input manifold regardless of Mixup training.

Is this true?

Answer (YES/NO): NO